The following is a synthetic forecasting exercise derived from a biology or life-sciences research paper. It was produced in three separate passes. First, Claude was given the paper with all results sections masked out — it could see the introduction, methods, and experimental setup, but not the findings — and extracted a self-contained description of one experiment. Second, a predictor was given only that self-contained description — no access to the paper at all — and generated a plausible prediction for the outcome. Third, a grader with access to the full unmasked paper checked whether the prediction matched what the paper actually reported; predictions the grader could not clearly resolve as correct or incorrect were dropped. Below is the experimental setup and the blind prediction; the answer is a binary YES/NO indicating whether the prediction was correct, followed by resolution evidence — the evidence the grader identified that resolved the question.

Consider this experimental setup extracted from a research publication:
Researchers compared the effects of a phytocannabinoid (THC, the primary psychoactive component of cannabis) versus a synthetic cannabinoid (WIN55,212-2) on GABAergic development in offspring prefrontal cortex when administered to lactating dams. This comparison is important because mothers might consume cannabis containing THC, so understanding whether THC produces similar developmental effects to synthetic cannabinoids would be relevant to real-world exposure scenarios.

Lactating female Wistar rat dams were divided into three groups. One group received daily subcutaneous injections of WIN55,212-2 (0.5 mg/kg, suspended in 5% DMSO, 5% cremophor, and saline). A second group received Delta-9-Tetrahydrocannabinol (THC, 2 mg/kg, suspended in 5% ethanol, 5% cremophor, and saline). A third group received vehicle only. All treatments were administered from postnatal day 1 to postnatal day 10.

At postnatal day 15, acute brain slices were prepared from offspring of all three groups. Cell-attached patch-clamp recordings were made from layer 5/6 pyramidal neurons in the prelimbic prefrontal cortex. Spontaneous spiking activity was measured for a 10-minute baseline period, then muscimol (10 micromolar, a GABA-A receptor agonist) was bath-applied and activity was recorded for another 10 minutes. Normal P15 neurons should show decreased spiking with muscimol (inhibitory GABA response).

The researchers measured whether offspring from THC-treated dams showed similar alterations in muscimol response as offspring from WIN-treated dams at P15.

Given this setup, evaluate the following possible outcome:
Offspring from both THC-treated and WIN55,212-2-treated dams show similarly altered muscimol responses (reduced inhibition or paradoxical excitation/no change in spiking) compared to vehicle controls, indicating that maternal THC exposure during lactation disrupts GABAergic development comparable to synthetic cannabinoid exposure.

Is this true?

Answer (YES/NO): YES